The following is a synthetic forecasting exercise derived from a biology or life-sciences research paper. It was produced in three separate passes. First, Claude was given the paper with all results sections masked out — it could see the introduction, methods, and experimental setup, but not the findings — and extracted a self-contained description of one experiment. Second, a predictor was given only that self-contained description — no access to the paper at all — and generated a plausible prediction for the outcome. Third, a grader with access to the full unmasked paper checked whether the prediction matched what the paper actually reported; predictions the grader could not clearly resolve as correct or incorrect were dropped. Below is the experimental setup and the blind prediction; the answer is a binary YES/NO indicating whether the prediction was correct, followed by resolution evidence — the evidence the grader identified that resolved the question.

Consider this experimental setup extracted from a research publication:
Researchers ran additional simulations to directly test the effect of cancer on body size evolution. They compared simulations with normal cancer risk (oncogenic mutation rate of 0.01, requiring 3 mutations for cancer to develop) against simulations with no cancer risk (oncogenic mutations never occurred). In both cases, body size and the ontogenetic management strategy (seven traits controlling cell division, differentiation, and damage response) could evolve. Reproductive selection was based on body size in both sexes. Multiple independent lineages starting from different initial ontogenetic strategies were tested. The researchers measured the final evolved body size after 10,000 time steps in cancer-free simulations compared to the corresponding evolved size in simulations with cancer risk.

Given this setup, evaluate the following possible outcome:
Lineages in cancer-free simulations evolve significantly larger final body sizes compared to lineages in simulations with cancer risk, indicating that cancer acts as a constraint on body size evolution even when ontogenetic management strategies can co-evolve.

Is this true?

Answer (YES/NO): YES